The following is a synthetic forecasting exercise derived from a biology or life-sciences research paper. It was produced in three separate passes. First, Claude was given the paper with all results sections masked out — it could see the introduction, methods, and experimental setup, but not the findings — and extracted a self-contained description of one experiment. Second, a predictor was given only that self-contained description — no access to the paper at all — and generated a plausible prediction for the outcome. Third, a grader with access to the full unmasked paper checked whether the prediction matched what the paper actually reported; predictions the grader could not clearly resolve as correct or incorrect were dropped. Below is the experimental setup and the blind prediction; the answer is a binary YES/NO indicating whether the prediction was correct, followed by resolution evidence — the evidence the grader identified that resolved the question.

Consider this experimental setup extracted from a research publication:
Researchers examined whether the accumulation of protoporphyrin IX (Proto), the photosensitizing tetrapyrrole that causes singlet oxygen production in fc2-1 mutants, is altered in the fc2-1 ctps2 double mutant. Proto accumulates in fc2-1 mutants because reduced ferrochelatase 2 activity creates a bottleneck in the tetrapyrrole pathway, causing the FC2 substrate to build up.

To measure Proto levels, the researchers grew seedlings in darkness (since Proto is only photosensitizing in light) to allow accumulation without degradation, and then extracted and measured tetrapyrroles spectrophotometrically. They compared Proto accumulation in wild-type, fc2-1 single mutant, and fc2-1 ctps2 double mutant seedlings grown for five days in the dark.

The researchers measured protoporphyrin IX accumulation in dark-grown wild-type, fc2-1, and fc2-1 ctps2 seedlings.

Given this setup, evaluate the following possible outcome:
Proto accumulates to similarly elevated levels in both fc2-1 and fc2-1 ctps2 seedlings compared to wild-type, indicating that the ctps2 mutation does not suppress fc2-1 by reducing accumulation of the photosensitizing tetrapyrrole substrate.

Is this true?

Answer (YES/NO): YES